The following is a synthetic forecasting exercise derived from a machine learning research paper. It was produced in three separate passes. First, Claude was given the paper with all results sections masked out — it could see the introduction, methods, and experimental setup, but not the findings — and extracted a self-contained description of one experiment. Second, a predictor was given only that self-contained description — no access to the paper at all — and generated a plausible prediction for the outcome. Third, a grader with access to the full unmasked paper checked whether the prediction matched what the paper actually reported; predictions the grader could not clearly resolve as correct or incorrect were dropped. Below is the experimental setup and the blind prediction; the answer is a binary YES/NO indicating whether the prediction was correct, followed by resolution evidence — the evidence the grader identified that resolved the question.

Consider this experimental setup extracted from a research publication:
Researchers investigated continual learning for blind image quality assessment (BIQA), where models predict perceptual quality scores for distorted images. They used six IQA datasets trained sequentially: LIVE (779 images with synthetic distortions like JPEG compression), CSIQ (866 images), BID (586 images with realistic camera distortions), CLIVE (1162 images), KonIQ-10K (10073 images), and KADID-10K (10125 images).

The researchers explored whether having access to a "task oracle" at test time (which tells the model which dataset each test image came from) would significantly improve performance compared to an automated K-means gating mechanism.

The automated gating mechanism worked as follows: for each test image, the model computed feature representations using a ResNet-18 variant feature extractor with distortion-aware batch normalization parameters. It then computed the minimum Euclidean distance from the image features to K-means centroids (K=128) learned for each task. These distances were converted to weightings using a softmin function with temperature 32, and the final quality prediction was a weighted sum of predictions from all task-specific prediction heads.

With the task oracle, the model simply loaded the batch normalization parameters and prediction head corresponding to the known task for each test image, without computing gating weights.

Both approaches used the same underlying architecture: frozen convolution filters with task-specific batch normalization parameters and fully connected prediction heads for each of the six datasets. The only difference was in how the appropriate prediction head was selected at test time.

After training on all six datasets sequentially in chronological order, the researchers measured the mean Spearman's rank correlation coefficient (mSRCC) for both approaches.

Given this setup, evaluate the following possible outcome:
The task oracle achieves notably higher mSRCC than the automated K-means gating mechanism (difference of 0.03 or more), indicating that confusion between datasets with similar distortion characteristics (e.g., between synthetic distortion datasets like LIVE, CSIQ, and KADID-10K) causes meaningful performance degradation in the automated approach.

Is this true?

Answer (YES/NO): NO